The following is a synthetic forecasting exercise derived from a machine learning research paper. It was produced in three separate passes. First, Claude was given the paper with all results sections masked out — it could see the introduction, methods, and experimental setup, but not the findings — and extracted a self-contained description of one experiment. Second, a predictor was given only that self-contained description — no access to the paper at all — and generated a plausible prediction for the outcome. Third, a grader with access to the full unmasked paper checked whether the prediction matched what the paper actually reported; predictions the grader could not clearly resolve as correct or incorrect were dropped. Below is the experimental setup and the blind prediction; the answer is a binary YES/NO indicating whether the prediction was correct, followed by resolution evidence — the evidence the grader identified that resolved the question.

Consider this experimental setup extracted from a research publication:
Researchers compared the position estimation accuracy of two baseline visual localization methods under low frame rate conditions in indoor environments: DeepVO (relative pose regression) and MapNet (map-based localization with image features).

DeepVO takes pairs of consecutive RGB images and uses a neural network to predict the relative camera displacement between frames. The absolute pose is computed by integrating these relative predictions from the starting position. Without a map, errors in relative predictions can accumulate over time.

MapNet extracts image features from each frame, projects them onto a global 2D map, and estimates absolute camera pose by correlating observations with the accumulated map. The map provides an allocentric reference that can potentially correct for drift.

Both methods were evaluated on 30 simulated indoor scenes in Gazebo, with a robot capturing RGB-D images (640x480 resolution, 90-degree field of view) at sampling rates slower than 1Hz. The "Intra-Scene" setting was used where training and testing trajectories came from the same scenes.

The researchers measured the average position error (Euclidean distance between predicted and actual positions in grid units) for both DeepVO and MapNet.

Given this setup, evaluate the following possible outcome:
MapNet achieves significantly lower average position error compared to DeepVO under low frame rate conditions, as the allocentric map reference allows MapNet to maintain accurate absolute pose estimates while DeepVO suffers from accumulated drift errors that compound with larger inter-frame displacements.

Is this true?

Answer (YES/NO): NO